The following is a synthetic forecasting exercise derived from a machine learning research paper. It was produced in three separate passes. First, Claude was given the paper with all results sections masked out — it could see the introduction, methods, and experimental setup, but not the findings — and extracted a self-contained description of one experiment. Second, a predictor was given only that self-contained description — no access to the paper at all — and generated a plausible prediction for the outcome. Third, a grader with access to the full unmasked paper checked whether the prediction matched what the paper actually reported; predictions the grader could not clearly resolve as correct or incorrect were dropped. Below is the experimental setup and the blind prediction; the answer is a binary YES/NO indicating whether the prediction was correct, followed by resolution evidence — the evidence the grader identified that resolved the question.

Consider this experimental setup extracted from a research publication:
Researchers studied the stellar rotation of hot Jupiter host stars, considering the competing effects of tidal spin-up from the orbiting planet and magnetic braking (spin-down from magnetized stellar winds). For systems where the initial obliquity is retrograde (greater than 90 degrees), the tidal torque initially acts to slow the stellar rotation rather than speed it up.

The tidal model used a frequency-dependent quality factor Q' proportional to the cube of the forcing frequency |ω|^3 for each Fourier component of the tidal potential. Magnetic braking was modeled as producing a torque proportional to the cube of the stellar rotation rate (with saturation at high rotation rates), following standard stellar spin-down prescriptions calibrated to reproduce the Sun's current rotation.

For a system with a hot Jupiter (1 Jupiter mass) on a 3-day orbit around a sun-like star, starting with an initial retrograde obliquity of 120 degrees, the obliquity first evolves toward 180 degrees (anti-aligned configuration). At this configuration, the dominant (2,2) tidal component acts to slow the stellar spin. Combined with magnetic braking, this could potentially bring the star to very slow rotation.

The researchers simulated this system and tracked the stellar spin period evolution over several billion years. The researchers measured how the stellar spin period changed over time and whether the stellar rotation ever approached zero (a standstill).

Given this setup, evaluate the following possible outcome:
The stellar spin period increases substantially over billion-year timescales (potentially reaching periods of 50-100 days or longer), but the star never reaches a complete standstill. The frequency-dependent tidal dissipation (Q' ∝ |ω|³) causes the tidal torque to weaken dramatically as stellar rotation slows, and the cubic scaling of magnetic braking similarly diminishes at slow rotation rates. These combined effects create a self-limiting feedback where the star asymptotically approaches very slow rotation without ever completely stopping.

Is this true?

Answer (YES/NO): NO